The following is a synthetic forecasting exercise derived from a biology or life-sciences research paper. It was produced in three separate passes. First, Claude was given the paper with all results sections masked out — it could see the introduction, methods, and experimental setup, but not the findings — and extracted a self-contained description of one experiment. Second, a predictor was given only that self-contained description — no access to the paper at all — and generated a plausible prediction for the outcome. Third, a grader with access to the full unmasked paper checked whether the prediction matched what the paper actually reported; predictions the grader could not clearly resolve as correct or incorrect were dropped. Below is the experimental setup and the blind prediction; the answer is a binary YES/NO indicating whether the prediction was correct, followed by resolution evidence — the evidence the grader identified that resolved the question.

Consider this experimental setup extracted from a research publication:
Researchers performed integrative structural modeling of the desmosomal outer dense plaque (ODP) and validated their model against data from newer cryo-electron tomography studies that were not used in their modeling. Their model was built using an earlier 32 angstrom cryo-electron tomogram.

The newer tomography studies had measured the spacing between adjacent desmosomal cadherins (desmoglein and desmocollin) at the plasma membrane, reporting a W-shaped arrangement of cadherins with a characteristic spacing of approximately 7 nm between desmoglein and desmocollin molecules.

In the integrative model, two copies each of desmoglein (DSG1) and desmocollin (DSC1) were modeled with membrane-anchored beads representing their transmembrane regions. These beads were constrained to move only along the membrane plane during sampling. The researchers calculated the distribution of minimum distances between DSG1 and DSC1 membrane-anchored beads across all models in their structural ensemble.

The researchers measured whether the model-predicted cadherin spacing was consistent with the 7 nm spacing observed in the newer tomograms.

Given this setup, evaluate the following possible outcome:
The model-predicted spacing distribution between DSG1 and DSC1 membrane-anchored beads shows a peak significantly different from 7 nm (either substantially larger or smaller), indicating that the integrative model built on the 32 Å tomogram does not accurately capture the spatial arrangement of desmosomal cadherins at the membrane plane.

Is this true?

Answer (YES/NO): NO